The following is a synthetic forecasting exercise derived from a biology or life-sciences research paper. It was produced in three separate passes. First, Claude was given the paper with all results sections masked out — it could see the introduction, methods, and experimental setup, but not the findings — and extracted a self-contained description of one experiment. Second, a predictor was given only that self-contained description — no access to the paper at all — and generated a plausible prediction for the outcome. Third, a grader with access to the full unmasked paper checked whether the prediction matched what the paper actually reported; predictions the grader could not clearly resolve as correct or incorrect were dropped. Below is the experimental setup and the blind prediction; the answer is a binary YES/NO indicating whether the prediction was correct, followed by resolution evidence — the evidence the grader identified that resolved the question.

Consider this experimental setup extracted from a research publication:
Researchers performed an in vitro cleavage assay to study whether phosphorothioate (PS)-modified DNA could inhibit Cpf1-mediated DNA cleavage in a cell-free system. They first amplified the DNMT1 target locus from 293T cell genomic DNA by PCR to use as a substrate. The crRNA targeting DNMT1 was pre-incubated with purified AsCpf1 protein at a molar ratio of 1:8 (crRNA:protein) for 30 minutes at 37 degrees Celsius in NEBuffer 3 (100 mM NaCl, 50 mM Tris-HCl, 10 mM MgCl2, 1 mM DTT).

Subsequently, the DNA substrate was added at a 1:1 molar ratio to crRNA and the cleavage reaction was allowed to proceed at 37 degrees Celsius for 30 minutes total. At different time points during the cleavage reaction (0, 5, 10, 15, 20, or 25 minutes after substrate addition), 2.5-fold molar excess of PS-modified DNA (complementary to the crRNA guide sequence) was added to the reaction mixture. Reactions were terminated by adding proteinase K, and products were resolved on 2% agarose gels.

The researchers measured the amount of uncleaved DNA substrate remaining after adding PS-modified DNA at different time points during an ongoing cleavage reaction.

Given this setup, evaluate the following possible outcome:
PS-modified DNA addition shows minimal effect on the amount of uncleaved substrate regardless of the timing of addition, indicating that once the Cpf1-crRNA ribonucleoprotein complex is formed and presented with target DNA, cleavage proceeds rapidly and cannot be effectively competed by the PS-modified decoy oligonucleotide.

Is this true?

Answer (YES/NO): NO